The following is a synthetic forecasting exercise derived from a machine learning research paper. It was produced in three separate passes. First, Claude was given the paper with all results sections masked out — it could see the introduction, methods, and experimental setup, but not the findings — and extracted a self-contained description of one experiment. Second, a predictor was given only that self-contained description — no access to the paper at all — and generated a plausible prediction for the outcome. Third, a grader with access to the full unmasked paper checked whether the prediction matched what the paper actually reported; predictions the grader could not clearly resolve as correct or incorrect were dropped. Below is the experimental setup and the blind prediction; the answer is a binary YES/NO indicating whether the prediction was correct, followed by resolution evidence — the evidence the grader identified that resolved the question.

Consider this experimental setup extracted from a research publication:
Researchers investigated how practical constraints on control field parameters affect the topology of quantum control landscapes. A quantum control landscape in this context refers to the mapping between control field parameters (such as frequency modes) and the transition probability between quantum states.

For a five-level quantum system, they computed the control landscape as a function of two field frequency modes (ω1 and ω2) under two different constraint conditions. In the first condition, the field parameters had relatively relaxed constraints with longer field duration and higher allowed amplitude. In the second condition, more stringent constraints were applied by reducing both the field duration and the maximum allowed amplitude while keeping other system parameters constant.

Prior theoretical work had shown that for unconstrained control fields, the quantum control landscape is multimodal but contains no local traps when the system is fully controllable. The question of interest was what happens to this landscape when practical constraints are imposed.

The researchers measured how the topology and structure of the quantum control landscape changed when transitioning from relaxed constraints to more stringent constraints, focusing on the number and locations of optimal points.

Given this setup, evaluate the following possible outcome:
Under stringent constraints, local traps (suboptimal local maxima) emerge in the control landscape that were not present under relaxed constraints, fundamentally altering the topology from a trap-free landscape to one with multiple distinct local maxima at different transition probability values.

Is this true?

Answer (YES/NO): NO